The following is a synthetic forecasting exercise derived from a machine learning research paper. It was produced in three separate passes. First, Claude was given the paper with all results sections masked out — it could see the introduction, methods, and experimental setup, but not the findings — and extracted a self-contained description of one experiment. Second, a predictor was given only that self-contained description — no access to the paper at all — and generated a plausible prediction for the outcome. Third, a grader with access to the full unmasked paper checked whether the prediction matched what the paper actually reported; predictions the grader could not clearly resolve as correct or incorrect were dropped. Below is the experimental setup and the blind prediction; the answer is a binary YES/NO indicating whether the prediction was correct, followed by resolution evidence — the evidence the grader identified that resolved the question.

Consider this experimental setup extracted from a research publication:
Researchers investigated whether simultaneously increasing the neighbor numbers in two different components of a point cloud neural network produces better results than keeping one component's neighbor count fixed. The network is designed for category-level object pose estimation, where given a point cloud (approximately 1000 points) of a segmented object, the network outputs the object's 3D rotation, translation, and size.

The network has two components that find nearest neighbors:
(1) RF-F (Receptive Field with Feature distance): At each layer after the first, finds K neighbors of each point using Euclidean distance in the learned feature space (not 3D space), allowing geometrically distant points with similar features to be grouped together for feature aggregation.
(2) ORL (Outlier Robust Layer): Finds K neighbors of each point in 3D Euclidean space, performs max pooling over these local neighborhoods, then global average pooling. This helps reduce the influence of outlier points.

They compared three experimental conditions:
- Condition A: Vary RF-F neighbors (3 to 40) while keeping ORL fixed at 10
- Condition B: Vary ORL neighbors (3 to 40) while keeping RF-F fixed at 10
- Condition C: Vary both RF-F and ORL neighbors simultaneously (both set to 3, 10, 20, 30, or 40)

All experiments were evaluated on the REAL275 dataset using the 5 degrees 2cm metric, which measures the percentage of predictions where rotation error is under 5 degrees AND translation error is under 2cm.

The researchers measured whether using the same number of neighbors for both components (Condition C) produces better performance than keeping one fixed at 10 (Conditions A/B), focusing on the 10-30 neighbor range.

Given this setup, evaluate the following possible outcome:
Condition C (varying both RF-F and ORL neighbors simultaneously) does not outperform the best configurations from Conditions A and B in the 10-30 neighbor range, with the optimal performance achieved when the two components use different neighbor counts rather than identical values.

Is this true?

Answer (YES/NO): NO